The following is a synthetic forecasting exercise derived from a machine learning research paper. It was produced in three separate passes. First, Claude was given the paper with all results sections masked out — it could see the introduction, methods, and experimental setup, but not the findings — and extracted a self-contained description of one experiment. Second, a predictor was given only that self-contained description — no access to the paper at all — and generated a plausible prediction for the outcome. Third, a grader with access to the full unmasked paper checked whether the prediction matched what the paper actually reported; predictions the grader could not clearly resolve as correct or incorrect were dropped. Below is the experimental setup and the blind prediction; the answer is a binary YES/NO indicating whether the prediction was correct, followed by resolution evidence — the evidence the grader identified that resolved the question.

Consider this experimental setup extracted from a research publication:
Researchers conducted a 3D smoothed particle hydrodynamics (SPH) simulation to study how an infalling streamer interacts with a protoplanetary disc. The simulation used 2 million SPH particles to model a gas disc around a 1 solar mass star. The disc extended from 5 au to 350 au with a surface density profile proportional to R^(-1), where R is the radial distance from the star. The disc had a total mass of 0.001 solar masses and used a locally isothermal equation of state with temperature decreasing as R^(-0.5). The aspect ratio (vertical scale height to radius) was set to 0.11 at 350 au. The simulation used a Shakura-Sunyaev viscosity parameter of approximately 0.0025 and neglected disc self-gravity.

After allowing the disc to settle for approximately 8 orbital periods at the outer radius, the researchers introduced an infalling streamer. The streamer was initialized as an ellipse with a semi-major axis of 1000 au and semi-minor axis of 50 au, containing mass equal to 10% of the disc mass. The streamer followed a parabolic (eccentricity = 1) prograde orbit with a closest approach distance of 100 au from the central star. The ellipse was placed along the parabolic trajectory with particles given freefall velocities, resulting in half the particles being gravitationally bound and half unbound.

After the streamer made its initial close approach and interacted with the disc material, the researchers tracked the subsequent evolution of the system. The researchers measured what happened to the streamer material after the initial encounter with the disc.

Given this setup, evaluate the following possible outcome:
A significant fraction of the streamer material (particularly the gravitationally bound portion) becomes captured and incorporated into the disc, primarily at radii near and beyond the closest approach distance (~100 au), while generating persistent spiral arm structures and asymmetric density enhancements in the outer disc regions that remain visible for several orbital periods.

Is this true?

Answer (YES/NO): YES